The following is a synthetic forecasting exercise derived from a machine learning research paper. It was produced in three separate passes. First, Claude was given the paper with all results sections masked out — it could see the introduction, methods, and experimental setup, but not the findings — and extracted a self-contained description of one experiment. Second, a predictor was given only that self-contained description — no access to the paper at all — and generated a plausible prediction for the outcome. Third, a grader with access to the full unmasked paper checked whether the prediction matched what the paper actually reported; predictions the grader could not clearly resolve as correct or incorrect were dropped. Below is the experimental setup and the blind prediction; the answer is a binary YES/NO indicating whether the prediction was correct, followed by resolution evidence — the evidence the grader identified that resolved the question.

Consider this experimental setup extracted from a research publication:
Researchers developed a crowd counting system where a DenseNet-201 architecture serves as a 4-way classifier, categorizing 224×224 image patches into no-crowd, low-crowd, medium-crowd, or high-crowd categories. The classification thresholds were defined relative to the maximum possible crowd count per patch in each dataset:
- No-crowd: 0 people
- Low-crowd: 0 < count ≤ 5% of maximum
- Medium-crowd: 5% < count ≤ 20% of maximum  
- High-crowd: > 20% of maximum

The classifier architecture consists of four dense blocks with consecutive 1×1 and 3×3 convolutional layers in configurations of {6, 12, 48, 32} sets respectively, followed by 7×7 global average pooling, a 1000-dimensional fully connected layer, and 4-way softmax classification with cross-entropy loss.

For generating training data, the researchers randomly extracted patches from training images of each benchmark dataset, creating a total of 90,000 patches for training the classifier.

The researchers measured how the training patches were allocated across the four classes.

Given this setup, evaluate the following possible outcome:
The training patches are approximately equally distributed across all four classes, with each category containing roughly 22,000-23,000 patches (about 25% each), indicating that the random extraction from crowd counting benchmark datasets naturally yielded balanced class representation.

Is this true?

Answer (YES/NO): NO